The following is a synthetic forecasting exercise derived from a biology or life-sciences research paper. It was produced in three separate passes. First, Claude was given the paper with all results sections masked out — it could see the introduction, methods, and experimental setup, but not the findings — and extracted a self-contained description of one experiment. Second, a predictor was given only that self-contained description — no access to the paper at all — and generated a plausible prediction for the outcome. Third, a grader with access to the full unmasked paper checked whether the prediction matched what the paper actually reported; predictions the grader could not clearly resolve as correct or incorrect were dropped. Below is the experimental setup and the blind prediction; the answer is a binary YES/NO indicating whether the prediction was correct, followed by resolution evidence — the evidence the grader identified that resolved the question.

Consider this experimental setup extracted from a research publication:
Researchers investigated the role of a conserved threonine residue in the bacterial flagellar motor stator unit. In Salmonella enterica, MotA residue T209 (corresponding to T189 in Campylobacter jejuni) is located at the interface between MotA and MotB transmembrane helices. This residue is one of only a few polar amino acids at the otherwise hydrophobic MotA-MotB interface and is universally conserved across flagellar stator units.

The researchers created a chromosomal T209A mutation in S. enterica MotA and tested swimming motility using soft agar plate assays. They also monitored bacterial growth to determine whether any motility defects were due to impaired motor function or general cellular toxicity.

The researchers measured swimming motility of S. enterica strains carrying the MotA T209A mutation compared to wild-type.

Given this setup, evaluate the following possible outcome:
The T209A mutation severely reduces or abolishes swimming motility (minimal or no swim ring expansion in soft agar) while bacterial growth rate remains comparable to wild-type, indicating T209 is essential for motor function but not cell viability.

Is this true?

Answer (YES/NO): NO